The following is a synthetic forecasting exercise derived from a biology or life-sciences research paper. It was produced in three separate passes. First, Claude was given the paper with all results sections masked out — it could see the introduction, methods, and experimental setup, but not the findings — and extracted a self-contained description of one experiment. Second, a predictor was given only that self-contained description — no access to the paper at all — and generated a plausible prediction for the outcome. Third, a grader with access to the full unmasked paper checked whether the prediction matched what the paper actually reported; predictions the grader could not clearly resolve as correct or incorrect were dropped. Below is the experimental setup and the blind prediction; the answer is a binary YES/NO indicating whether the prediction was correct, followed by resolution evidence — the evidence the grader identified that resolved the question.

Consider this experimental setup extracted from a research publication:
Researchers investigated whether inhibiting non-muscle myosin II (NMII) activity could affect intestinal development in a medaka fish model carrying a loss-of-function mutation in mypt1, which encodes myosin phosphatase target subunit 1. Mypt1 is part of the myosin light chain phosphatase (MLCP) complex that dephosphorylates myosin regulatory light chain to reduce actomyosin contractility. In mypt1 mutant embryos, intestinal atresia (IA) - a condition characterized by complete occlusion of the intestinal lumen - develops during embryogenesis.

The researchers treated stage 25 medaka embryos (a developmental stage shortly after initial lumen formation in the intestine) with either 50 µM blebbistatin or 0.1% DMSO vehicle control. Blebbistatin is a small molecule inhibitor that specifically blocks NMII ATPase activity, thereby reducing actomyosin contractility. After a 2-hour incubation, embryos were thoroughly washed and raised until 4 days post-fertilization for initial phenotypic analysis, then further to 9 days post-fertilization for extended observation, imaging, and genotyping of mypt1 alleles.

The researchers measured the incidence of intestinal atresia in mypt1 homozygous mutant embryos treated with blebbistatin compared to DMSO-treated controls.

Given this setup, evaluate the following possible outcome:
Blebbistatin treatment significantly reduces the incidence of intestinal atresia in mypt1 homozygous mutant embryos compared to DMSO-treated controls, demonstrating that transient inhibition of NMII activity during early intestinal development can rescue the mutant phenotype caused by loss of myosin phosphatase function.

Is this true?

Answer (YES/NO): YES